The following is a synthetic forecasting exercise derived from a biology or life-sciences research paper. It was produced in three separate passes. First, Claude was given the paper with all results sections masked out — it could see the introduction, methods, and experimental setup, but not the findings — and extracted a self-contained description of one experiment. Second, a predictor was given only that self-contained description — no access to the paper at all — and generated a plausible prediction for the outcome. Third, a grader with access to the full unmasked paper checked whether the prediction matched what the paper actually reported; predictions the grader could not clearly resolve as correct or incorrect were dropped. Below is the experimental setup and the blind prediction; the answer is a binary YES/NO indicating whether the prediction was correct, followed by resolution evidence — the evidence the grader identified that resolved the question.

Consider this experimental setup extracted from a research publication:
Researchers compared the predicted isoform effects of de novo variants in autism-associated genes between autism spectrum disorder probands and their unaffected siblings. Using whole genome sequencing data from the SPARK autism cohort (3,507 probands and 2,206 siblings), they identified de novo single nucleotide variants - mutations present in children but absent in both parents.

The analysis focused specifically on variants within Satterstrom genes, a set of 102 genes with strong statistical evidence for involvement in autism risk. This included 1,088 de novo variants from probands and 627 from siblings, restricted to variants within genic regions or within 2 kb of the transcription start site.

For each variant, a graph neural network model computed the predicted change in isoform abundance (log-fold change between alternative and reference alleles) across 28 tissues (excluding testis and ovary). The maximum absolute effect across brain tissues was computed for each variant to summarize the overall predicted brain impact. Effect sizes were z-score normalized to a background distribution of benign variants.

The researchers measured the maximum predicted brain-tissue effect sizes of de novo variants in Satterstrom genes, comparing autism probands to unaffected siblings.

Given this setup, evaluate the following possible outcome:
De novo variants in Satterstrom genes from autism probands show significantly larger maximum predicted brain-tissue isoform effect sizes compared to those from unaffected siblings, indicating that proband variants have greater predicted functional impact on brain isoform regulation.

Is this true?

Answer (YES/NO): YES